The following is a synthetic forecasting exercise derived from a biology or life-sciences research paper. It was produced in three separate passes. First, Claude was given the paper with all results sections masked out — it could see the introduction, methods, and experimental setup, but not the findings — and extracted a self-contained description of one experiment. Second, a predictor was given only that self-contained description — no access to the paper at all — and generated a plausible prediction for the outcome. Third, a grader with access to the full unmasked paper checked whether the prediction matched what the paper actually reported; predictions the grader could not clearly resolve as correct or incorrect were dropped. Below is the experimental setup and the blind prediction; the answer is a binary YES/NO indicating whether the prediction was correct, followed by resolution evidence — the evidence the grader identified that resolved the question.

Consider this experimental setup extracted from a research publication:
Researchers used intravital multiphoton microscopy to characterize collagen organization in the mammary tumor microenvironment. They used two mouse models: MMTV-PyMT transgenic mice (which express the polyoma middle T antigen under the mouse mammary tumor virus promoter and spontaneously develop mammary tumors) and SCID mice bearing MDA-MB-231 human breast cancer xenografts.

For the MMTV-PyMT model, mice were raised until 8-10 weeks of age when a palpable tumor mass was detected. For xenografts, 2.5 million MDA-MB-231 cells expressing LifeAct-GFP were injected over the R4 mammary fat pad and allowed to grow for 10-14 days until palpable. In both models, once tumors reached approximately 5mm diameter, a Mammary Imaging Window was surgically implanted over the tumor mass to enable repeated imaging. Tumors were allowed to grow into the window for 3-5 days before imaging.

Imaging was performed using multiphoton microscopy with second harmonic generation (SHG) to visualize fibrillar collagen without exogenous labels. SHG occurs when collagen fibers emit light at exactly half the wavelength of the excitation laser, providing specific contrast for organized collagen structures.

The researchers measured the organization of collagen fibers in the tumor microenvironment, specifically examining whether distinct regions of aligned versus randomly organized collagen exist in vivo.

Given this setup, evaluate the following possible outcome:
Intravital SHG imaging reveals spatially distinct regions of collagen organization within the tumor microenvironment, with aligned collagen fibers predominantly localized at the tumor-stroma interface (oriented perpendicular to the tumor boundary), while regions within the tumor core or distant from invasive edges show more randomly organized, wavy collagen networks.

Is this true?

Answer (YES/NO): NO